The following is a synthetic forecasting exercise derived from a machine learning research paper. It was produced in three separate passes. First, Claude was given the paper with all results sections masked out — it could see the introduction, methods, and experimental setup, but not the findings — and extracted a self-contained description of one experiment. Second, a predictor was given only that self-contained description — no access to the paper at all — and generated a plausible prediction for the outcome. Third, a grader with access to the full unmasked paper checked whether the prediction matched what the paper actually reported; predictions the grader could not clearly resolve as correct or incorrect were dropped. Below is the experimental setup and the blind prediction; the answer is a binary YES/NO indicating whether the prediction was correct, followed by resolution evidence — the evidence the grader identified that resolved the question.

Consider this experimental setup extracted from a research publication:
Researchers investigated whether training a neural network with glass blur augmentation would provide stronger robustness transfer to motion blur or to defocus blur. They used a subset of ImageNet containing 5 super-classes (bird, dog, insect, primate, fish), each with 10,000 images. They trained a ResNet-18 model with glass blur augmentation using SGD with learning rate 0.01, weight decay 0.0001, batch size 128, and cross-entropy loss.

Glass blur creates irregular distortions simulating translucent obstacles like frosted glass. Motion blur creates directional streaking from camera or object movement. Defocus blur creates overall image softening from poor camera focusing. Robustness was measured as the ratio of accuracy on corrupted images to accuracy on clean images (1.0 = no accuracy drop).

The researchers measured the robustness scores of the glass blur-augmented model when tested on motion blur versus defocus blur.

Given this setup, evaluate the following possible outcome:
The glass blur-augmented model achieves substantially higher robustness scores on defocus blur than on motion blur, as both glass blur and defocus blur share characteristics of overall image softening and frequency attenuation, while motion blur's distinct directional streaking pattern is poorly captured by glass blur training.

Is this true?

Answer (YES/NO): NO